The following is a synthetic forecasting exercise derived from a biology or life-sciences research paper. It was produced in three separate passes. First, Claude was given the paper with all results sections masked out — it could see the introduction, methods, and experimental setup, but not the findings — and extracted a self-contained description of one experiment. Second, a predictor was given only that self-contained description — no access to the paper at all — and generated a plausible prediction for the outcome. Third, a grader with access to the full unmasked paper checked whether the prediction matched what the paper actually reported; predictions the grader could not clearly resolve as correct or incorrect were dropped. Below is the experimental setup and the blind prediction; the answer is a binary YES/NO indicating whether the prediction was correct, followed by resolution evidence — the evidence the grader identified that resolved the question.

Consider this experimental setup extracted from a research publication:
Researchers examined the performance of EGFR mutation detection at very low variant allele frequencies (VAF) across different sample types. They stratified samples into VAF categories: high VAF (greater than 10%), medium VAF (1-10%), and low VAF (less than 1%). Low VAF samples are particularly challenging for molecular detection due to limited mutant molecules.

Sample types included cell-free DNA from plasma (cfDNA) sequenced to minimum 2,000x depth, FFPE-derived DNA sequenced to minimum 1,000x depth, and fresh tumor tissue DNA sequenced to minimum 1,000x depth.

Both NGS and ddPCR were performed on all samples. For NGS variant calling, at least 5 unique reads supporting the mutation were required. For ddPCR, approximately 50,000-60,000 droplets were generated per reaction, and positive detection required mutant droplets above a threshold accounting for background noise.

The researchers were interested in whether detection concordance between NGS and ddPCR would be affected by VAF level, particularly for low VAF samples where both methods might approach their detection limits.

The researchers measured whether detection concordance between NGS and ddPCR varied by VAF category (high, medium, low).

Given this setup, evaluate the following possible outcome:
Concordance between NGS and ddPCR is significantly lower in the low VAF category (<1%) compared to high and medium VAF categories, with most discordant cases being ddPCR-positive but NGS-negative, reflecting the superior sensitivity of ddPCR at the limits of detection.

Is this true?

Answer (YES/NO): NO